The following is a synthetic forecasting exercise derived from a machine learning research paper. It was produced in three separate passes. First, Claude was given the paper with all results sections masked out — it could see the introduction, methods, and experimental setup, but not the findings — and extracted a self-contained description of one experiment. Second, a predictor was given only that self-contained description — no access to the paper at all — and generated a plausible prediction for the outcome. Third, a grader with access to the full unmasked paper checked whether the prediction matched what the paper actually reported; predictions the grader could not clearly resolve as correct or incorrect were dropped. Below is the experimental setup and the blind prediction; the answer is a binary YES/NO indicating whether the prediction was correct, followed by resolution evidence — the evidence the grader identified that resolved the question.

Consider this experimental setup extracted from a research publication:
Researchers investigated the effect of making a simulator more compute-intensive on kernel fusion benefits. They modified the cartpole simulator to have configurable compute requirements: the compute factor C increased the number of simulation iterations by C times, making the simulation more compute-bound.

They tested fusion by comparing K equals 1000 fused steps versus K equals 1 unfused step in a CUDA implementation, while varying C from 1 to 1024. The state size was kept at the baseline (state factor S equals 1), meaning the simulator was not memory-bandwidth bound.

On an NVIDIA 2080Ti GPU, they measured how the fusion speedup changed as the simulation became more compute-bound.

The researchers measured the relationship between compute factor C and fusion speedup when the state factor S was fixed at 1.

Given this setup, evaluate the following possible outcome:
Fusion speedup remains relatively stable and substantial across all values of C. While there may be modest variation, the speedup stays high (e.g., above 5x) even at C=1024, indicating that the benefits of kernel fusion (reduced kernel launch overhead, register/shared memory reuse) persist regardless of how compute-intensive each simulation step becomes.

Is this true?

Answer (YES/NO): NO